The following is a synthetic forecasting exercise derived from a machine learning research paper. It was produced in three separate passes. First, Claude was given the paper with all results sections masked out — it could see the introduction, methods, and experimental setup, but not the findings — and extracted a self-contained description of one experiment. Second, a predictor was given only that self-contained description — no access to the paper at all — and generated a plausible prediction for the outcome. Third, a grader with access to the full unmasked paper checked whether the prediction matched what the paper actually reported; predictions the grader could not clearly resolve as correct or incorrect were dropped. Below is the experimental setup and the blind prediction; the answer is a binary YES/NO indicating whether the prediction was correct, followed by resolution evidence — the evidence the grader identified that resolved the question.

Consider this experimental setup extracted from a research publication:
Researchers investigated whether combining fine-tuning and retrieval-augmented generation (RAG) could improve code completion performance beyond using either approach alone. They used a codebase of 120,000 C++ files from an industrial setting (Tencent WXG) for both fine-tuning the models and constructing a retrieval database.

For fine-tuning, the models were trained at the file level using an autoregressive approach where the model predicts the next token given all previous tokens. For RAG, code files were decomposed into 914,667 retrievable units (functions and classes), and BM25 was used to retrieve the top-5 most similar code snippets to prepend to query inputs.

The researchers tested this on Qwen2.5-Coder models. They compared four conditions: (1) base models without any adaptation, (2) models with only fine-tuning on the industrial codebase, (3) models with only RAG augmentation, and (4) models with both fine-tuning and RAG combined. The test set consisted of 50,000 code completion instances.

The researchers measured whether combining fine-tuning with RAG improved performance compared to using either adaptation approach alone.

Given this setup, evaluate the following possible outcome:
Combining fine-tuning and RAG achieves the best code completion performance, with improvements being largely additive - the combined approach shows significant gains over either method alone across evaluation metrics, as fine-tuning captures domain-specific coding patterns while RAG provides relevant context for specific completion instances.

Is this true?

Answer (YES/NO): NO